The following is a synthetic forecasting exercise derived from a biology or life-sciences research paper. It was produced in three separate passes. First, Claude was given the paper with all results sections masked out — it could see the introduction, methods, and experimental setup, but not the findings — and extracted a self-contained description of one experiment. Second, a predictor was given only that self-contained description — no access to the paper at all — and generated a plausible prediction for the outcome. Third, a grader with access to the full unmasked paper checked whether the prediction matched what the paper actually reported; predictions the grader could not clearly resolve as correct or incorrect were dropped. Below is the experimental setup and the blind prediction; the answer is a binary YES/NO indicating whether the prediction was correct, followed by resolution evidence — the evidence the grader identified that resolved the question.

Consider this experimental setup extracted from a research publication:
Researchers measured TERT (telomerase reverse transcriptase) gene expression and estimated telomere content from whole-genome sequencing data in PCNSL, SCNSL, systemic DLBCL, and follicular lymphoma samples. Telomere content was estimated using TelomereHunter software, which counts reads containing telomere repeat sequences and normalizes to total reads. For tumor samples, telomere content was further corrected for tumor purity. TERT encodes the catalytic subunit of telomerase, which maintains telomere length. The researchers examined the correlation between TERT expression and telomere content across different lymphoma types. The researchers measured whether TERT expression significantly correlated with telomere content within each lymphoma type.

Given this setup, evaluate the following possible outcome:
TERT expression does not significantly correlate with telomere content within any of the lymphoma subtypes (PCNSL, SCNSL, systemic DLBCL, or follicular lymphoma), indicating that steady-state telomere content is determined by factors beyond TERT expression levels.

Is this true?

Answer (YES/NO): NO